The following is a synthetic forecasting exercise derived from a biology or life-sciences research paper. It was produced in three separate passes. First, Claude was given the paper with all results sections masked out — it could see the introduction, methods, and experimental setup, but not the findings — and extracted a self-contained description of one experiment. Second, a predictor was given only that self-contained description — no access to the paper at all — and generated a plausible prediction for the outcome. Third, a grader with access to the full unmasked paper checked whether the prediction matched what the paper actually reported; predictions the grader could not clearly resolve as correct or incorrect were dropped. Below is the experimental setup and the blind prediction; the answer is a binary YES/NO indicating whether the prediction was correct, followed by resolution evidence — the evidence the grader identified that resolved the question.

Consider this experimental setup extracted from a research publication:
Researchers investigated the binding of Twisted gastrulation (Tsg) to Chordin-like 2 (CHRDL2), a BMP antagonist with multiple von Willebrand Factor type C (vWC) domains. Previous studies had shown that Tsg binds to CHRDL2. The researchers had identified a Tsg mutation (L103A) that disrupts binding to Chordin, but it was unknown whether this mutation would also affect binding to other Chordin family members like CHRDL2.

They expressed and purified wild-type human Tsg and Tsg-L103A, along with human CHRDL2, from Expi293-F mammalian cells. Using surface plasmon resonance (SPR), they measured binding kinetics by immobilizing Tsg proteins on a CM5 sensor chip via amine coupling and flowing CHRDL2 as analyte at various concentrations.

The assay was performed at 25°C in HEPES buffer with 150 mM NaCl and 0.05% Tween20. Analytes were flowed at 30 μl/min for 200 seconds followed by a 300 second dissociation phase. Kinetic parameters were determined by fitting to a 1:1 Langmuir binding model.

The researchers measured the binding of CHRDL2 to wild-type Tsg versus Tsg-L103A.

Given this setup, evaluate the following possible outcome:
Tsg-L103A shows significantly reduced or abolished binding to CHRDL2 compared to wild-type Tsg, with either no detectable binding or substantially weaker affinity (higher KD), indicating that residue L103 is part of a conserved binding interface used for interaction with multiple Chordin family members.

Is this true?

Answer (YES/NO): YES